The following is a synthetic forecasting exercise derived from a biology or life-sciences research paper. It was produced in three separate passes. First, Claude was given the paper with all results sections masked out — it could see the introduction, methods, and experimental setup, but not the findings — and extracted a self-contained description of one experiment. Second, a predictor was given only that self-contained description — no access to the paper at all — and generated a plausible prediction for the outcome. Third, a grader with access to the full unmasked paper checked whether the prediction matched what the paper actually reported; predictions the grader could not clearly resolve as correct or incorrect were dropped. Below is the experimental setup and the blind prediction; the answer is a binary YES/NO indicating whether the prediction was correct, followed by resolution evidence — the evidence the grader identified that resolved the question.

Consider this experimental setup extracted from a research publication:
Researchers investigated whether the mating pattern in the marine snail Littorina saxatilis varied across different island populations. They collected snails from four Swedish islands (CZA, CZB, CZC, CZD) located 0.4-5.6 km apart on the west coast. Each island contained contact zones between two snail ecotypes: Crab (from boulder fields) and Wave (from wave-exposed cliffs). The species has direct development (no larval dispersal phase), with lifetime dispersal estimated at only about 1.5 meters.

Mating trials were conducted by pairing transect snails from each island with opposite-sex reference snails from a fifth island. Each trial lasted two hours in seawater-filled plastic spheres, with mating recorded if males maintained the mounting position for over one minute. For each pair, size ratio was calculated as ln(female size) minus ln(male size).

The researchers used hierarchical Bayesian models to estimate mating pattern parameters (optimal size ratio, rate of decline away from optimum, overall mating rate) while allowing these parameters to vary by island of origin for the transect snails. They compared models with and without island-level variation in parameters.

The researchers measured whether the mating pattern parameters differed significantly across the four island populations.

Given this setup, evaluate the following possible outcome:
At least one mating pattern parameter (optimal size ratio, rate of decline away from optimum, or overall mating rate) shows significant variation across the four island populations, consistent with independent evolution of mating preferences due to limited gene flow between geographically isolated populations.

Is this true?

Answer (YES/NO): NO